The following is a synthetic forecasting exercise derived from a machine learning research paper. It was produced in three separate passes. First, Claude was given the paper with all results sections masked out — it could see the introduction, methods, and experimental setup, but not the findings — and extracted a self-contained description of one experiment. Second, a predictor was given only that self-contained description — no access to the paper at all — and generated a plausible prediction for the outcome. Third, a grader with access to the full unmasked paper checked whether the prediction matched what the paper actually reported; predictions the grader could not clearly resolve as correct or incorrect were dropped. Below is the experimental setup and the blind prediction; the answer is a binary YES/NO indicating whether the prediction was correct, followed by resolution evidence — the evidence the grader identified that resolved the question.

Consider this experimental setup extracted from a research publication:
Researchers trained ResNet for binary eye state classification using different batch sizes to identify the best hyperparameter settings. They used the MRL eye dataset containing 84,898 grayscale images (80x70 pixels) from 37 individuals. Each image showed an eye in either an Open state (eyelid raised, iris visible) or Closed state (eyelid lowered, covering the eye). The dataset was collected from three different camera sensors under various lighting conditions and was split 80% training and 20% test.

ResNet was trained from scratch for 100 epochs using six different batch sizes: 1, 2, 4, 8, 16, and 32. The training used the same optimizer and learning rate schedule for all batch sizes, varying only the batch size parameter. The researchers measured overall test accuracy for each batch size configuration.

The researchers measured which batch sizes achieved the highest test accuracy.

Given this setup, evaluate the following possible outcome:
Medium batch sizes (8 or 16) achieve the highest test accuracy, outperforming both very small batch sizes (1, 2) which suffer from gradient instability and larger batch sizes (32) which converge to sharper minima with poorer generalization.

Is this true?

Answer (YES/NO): NO